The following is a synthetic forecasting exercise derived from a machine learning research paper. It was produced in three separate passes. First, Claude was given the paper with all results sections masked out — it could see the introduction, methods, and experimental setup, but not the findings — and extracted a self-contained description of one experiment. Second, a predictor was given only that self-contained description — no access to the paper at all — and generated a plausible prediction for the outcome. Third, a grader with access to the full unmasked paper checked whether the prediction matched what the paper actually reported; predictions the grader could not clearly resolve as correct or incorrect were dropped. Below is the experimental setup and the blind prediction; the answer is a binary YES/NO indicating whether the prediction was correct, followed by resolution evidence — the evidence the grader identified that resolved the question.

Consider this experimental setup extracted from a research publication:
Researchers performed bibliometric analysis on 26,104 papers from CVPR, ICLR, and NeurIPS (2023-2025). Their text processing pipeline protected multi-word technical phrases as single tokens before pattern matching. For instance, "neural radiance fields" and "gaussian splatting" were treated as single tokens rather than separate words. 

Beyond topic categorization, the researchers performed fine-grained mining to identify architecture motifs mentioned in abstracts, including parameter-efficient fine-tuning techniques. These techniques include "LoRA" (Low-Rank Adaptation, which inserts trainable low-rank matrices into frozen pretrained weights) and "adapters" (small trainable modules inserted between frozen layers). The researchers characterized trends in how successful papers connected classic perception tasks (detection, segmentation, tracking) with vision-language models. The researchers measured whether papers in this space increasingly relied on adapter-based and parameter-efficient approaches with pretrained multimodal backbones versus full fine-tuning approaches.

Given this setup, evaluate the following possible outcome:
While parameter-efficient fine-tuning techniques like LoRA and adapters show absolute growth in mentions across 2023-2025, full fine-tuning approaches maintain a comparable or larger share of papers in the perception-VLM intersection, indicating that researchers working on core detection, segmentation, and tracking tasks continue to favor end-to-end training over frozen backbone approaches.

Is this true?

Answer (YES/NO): NO